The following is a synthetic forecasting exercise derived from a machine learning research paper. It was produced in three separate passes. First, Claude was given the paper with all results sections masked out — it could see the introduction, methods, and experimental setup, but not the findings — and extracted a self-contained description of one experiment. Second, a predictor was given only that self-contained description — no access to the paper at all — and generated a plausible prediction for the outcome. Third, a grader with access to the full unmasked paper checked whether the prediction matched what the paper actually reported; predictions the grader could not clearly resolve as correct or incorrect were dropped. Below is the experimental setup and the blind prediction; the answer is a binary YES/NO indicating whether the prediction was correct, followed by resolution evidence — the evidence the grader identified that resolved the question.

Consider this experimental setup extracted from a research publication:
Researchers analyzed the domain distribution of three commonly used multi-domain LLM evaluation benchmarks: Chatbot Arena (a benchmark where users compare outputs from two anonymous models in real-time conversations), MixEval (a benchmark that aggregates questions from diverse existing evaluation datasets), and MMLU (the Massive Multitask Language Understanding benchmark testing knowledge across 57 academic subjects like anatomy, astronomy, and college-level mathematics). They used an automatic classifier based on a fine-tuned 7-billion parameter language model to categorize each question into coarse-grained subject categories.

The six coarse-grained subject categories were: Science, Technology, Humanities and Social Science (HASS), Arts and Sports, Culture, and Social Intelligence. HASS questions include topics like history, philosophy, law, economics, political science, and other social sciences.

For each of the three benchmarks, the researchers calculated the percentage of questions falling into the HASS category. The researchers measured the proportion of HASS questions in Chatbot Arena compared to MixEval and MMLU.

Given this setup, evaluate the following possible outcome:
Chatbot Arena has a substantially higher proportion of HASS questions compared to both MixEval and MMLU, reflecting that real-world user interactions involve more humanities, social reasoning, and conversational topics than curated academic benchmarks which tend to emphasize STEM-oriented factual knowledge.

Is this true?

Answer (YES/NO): NO